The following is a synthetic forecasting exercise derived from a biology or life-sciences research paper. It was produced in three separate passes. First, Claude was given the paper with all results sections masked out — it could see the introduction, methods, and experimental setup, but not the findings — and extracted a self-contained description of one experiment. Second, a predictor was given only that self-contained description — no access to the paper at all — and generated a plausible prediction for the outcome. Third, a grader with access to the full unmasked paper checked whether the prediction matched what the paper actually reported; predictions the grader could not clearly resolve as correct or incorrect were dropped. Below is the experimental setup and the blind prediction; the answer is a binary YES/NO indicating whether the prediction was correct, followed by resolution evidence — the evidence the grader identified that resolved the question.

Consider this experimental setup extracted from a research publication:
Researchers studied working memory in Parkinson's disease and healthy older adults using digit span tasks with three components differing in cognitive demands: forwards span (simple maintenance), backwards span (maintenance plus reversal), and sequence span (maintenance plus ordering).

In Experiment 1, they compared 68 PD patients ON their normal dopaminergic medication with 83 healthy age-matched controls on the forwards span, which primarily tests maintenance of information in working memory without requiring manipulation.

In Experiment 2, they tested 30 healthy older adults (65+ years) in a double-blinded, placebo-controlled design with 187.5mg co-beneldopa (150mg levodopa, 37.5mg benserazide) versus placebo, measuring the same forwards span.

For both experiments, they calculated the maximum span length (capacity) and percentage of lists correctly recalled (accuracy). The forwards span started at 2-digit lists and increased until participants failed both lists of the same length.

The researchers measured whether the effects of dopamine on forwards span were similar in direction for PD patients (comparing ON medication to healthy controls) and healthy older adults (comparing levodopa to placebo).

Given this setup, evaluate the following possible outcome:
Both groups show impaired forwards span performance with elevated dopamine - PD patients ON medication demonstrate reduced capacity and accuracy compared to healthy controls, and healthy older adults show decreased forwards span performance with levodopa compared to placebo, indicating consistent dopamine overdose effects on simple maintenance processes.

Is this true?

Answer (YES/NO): NO